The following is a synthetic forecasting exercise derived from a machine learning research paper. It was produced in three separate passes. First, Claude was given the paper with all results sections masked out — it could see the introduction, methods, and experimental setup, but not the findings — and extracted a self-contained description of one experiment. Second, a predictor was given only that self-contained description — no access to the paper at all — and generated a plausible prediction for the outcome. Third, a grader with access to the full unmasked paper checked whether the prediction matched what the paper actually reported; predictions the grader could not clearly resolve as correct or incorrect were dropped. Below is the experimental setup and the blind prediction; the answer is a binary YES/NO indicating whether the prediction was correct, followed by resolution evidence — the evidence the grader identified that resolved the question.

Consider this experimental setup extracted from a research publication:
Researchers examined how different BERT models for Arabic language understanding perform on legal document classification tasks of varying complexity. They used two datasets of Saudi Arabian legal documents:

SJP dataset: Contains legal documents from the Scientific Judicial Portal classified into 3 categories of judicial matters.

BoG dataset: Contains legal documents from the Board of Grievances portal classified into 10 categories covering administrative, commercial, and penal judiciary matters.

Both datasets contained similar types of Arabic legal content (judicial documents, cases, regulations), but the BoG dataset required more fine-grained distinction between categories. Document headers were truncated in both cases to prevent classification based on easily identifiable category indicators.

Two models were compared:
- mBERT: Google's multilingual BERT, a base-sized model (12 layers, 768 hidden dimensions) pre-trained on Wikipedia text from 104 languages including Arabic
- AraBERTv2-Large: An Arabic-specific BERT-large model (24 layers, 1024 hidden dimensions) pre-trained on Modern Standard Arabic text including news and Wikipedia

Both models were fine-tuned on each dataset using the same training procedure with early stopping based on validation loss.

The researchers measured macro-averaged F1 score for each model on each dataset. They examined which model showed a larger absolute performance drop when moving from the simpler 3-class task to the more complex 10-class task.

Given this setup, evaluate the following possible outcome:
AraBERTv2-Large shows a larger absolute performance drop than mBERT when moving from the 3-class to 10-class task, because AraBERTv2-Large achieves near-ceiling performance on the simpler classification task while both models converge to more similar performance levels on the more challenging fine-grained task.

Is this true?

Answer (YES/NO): NO